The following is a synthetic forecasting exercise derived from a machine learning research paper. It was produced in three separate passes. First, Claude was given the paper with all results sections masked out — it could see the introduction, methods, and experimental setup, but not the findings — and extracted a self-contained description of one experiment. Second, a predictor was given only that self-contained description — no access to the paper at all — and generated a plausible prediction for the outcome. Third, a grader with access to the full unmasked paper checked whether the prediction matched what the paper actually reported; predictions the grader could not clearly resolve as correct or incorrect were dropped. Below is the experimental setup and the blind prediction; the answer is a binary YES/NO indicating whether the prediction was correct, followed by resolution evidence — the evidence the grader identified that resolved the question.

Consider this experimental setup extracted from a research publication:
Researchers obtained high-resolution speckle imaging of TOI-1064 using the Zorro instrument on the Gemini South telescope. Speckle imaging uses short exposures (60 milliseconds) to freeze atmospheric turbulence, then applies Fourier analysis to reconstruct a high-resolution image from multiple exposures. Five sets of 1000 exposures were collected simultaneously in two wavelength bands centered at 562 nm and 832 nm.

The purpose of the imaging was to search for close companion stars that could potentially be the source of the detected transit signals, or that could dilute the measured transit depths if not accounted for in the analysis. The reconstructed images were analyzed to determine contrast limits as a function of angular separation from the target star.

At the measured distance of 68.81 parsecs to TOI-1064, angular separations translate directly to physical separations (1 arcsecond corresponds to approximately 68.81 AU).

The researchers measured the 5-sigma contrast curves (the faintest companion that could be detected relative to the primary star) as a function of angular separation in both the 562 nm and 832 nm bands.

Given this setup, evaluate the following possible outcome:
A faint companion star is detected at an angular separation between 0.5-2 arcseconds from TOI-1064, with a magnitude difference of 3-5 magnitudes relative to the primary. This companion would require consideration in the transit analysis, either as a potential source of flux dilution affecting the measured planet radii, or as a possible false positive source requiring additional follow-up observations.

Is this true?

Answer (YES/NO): NO